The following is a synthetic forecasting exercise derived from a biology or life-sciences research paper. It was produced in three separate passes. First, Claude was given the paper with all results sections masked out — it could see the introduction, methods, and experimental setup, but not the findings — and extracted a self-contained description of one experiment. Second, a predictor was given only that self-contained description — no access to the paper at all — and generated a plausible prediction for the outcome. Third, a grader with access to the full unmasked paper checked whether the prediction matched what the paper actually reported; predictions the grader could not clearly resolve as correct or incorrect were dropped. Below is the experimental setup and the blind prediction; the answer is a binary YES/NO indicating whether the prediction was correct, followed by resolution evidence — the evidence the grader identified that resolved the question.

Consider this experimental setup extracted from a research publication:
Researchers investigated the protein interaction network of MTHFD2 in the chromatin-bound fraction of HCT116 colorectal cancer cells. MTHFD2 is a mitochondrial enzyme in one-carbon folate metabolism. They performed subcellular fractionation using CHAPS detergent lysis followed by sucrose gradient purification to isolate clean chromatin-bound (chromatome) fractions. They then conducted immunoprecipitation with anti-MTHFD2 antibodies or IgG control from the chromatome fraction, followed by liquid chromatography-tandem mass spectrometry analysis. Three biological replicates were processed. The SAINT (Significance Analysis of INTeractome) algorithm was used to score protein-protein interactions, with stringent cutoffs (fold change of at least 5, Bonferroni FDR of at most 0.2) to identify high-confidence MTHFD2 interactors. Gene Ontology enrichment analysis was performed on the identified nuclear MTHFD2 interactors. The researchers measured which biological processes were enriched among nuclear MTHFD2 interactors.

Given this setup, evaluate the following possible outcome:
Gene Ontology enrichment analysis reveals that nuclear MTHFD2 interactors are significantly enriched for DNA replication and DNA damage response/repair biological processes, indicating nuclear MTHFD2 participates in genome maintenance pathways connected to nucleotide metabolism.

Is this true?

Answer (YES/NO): NO